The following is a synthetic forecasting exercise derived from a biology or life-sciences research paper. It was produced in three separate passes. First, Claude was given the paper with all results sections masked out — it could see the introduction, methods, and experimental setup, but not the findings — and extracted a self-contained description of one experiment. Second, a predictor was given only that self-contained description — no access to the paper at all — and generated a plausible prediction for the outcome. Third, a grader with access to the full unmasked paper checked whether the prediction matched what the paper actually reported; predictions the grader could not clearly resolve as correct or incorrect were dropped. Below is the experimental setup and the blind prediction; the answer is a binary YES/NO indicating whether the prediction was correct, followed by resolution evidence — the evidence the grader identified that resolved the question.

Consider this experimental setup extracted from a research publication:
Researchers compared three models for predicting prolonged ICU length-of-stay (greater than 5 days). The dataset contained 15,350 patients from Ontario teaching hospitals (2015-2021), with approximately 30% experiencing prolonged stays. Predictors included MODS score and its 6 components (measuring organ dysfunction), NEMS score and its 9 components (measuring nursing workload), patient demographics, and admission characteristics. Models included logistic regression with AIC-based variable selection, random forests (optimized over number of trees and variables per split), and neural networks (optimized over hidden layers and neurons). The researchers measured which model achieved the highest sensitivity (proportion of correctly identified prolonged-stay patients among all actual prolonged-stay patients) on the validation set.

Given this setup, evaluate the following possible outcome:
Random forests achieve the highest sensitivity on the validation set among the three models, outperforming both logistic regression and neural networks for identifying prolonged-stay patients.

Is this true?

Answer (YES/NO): NO